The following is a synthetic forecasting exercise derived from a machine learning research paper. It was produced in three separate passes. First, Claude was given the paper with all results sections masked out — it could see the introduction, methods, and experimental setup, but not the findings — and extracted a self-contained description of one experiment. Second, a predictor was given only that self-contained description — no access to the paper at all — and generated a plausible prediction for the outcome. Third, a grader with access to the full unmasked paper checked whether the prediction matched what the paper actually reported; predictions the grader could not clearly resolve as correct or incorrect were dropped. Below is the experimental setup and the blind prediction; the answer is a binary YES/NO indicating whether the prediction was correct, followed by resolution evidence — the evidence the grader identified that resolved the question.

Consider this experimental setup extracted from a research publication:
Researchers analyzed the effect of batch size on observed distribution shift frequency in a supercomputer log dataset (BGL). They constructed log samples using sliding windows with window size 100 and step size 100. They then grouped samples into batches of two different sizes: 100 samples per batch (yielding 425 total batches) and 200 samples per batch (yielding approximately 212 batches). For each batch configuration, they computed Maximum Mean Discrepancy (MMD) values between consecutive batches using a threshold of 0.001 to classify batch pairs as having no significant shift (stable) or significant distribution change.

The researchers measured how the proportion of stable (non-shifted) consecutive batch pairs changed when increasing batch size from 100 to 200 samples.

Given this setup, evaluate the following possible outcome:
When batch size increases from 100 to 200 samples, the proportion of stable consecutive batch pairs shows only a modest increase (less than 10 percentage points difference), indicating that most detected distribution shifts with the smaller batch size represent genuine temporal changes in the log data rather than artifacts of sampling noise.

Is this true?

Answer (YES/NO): NO